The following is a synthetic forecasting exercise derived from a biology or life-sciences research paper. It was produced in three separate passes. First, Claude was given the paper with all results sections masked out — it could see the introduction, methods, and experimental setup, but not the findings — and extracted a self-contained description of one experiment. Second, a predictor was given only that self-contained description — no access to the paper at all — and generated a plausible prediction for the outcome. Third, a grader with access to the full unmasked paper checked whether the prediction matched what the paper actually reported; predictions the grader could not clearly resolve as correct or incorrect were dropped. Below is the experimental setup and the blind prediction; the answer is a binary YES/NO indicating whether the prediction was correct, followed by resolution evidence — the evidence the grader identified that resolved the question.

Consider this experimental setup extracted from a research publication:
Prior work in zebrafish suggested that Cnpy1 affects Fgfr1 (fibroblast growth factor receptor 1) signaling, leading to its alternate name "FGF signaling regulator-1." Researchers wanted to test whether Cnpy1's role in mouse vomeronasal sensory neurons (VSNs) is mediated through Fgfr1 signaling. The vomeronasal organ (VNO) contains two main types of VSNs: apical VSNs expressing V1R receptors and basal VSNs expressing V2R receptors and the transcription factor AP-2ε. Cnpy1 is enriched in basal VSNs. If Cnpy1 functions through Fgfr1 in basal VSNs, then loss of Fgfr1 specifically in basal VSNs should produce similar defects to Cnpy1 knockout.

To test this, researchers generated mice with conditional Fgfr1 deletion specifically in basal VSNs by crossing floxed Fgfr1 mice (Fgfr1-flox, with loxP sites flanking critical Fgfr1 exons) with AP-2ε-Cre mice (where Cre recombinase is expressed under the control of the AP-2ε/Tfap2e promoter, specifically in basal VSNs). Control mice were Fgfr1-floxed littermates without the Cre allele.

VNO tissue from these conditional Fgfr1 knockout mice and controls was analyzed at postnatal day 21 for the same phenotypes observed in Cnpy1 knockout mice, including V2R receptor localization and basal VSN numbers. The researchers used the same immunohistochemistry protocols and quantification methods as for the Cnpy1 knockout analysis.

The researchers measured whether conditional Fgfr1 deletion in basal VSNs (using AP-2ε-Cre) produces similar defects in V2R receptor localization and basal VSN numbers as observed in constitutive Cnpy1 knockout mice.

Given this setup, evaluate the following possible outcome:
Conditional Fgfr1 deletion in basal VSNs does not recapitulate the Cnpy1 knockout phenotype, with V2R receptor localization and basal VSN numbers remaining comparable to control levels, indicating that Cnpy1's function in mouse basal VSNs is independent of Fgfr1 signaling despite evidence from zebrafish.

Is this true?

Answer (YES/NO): YES